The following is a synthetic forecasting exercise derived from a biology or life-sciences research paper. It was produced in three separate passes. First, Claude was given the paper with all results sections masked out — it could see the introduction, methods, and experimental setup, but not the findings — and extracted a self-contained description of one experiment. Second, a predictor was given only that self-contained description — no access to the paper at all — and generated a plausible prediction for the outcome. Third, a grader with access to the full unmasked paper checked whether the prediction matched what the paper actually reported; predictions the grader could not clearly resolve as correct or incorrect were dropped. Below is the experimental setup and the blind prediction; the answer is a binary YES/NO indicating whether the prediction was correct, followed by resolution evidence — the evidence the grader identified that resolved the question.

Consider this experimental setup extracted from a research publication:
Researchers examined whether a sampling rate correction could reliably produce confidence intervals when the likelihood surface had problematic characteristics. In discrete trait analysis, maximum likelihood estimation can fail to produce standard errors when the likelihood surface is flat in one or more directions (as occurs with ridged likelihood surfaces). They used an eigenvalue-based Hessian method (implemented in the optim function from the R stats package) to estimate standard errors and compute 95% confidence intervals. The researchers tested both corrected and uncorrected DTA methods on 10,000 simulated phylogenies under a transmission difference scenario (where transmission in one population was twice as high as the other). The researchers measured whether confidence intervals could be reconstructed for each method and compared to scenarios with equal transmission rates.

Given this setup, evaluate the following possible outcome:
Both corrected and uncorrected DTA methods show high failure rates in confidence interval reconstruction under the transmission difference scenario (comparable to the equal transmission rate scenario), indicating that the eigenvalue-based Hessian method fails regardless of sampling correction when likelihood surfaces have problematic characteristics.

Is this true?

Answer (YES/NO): NO